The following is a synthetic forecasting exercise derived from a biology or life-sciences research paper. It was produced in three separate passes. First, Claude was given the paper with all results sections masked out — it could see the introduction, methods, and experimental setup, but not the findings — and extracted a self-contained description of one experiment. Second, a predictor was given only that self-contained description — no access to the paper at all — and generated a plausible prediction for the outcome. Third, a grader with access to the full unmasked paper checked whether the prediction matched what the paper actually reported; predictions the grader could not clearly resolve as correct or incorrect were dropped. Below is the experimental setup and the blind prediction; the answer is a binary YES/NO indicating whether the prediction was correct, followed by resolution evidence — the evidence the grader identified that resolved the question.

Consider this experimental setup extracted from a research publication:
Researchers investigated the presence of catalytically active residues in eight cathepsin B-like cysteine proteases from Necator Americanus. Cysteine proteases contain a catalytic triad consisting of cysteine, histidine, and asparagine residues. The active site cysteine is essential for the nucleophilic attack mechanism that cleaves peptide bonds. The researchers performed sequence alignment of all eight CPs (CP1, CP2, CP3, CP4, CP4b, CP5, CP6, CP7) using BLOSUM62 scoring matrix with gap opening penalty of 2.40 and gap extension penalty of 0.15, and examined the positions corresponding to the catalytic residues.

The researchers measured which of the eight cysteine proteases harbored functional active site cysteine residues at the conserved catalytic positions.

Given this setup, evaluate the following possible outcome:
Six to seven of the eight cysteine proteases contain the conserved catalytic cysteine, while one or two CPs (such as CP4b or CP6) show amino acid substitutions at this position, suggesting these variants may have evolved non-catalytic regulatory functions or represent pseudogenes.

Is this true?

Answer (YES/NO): NO